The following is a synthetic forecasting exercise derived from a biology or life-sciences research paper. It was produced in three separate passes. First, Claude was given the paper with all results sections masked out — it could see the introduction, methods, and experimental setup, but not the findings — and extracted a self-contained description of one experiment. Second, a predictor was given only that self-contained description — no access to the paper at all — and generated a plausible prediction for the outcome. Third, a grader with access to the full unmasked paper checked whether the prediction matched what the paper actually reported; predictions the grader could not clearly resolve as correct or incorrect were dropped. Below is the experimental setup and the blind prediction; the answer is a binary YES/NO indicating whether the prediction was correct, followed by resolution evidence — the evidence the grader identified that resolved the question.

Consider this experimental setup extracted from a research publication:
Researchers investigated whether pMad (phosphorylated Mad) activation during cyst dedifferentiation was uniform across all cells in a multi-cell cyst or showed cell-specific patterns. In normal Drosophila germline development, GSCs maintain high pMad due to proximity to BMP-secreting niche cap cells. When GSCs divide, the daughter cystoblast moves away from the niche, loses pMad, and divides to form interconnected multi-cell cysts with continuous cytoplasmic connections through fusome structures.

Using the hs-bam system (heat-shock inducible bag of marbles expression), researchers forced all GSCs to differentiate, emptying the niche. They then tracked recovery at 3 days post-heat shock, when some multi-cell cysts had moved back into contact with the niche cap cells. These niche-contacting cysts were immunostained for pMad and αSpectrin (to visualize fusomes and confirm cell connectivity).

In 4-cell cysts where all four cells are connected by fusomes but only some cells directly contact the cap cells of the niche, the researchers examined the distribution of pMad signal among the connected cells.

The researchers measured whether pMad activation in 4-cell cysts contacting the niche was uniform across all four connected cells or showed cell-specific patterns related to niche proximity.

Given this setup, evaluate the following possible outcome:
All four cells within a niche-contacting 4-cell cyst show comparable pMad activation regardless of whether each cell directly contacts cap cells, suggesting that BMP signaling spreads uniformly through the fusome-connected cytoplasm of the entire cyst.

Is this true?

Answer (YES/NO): NO